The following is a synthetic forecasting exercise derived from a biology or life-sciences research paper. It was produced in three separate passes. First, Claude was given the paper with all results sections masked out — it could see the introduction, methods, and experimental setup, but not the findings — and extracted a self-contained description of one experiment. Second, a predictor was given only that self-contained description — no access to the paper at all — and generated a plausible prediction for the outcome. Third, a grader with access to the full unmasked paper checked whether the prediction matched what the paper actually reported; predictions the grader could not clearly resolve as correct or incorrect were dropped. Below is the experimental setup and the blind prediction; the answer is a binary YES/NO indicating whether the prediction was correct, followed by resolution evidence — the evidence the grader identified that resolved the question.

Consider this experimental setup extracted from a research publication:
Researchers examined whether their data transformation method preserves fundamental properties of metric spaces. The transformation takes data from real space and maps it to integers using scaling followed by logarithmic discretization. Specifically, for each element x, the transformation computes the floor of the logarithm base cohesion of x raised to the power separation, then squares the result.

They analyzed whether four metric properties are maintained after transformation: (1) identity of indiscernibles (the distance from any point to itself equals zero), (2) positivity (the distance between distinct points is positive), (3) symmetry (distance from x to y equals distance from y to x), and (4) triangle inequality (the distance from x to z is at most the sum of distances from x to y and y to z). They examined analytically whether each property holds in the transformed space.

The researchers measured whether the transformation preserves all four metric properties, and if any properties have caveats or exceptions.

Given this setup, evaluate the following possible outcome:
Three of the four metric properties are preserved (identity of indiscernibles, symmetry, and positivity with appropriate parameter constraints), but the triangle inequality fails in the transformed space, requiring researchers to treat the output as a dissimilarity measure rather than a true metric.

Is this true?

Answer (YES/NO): NO